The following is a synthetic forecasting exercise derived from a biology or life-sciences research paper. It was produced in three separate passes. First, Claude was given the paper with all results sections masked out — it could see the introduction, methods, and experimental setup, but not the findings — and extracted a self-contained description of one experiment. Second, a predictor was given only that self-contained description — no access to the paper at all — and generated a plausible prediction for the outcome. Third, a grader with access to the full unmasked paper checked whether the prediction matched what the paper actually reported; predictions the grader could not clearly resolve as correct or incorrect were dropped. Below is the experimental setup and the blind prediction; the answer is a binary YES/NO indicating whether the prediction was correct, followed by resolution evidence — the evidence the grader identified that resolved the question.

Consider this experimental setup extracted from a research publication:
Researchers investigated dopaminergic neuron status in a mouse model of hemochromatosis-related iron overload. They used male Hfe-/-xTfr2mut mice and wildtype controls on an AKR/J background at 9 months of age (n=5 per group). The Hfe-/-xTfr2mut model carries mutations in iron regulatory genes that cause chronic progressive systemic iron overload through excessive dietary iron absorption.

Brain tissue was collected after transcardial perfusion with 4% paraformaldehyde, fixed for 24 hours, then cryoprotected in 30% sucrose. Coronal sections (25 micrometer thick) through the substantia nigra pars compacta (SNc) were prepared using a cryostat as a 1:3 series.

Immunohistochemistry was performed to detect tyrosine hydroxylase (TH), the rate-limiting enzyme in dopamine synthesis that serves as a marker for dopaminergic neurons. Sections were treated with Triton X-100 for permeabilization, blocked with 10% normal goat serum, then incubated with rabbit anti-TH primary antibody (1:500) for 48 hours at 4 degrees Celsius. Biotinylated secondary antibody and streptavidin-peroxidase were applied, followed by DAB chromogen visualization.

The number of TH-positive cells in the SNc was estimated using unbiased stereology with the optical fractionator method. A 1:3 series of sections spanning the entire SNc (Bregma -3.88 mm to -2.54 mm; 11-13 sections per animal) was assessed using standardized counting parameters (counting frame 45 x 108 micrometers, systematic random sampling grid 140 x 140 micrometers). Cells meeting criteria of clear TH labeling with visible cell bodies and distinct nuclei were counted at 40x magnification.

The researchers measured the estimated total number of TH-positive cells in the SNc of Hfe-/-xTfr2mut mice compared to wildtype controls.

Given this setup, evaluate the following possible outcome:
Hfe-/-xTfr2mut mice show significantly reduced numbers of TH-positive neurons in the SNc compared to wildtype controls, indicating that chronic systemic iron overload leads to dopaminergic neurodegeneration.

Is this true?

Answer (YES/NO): NO